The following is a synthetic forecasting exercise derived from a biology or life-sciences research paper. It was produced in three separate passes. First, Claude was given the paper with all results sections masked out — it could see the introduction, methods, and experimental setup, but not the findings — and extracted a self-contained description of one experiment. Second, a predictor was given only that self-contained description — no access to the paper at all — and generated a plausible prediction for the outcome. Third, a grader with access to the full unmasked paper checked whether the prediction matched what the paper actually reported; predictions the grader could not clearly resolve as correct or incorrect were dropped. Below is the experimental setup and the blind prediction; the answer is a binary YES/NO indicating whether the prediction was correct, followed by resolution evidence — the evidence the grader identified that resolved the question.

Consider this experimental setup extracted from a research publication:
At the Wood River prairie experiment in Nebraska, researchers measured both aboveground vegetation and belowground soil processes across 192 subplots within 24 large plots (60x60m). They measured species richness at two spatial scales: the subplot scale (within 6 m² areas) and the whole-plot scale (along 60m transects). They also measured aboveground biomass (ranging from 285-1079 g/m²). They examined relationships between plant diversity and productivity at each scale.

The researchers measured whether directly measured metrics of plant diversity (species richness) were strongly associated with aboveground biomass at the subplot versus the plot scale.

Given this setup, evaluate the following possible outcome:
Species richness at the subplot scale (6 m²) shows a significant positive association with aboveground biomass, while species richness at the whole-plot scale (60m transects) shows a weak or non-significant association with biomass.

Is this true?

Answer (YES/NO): NO